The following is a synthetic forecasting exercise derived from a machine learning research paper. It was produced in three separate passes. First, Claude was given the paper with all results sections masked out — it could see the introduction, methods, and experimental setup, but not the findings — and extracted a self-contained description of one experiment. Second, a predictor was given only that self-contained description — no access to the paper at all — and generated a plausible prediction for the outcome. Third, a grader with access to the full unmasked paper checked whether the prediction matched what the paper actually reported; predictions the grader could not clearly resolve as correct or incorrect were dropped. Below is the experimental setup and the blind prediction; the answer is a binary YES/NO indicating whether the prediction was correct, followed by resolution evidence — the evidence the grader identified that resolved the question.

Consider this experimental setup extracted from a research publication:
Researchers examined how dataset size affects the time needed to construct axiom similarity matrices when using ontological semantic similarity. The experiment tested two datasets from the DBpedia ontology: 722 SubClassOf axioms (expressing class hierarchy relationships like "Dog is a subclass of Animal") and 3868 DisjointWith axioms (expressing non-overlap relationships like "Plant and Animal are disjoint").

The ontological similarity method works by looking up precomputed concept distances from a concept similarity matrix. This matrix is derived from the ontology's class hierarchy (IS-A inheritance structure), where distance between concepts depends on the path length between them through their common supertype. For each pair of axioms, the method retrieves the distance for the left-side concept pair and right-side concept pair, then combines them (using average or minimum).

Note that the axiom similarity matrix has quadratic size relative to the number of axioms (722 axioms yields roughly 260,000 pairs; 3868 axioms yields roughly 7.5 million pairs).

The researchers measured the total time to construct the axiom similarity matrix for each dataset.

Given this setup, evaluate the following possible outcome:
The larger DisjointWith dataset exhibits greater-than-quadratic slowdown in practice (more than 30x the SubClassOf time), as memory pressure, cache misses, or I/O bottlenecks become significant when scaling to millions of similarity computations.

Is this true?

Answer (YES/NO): NO